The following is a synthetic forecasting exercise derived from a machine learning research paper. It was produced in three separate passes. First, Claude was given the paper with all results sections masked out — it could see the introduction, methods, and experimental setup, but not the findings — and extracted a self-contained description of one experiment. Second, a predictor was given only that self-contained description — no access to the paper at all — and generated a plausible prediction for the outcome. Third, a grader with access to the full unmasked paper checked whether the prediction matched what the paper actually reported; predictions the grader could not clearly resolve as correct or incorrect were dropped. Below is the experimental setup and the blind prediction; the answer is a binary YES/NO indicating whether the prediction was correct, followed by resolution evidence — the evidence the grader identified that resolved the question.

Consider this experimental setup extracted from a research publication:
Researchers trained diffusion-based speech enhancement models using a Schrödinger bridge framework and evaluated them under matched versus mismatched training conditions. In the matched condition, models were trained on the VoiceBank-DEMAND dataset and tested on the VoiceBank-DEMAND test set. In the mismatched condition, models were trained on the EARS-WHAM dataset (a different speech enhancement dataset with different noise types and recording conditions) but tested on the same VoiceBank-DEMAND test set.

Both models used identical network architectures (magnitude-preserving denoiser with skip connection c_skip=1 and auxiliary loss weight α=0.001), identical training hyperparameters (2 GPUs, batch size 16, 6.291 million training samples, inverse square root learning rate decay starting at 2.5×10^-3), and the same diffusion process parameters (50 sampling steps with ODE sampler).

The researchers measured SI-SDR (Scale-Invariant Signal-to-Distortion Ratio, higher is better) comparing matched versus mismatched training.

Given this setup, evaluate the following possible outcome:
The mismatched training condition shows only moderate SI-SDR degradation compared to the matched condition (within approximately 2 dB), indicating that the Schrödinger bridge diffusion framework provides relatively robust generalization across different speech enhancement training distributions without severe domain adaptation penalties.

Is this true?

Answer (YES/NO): NO